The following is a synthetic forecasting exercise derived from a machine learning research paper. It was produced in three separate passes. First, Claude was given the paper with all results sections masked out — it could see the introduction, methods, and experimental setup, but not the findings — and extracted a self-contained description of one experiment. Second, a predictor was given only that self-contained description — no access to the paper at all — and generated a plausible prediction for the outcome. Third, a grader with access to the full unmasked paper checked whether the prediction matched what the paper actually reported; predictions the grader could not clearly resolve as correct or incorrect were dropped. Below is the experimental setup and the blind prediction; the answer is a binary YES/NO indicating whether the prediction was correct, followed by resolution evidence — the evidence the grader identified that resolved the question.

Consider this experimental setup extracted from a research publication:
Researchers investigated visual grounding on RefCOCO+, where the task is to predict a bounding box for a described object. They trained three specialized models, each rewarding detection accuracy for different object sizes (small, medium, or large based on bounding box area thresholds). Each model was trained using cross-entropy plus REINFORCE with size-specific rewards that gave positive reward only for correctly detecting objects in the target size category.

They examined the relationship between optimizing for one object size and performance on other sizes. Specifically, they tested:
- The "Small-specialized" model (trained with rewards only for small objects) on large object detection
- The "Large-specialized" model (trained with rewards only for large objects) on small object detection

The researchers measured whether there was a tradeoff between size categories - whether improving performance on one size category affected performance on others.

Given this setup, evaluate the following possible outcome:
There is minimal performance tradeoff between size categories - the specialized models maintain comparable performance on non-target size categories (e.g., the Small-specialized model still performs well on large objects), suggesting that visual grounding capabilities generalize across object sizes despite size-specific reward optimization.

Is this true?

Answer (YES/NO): NO